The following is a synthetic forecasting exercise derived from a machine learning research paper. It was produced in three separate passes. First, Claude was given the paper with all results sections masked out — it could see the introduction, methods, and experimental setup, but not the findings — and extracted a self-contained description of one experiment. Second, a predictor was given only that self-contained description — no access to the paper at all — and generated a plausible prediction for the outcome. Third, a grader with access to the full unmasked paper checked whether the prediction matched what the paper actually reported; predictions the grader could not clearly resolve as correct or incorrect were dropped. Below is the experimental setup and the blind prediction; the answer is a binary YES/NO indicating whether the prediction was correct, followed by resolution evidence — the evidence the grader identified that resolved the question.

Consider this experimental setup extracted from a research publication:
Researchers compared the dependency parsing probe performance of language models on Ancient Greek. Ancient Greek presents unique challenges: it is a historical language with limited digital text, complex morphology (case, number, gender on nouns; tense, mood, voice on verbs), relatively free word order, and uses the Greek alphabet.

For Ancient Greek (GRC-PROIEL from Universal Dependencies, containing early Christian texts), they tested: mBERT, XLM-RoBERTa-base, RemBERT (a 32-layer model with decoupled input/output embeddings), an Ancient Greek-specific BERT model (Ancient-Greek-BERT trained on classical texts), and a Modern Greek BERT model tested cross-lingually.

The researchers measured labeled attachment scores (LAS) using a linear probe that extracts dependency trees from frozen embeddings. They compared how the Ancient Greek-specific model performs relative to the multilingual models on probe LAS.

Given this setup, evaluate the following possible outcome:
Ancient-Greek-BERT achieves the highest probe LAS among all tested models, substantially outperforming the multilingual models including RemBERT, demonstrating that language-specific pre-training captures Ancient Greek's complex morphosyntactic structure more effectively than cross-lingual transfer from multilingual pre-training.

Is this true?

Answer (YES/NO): YES